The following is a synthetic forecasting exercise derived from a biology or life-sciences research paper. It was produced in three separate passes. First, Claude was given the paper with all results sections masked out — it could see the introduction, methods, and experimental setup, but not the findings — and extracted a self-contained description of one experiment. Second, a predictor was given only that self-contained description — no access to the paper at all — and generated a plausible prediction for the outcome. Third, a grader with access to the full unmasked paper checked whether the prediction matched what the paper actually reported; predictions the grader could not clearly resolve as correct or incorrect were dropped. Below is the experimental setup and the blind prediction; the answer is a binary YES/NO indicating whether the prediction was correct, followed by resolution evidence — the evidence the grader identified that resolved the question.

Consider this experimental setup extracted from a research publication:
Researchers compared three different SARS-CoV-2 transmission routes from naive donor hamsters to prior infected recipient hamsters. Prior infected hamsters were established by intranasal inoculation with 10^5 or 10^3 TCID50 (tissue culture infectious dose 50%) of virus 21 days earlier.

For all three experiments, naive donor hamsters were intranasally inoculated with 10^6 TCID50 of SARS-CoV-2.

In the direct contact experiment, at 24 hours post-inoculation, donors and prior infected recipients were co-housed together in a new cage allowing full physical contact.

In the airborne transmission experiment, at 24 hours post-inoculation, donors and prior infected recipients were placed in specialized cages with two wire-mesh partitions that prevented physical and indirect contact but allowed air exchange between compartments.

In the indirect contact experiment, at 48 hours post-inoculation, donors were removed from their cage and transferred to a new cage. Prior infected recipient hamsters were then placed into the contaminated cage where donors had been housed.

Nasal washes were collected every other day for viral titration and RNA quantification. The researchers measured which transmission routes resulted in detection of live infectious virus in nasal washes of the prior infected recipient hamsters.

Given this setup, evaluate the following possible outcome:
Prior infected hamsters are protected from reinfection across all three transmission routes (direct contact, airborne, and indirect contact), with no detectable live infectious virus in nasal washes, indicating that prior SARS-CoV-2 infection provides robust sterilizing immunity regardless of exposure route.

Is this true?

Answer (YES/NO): NO